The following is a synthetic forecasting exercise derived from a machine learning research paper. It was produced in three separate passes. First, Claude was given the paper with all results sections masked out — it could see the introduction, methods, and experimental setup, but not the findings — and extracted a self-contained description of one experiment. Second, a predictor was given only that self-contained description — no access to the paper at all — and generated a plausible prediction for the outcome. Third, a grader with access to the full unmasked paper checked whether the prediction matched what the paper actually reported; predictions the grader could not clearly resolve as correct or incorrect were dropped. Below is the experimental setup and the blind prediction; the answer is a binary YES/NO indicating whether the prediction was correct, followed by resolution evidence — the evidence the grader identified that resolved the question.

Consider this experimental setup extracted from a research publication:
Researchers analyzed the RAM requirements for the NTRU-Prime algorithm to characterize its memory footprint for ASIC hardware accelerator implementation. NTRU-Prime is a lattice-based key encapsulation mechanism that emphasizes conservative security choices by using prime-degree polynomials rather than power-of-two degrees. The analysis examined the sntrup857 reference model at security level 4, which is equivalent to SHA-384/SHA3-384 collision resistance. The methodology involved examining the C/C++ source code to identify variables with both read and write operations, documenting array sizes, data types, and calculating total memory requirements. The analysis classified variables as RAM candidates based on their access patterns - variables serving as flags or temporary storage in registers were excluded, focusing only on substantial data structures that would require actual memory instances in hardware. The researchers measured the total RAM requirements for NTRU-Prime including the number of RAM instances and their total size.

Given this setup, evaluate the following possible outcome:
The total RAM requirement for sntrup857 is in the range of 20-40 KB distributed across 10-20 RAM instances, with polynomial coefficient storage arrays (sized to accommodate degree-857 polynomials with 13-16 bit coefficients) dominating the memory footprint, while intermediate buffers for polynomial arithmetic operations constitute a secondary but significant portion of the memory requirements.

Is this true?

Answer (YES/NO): NO